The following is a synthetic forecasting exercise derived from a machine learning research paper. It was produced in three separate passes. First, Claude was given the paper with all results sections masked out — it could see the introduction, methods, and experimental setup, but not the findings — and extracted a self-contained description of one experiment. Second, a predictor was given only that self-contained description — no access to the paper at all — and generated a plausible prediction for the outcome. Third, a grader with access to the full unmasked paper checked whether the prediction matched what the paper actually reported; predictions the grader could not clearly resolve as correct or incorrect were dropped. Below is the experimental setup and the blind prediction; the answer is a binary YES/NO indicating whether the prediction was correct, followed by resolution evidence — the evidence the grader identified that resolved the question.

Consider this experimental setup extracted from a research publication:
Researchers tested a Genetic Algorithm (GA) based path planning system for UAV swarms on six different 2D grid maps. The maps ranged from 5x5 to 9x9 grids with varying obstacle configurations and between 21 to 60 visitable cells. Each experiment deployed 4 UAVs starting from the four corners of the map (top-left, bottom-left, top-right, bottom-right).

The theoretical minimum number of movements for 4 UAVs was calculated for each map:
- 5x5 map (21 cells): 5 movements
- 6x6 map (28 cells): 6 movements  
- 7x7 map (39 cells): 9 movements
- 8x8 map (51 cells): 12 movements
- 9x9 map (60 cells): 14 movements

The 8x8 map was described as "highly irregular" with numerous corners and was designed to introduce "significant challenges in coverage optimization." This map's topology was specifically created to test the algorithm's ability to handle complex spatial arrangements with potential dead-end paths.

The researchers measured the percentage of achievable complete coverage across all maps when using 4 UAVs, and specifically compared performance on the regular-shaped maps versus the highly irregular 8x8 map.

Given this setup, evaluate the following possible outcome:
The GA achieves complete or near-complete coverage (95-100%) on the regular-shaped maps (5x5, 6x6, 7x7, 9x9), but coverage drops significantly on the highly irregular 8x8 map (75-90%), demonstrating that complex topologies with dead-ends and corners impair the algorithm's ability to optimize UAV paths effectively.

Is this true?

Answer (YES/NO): NO